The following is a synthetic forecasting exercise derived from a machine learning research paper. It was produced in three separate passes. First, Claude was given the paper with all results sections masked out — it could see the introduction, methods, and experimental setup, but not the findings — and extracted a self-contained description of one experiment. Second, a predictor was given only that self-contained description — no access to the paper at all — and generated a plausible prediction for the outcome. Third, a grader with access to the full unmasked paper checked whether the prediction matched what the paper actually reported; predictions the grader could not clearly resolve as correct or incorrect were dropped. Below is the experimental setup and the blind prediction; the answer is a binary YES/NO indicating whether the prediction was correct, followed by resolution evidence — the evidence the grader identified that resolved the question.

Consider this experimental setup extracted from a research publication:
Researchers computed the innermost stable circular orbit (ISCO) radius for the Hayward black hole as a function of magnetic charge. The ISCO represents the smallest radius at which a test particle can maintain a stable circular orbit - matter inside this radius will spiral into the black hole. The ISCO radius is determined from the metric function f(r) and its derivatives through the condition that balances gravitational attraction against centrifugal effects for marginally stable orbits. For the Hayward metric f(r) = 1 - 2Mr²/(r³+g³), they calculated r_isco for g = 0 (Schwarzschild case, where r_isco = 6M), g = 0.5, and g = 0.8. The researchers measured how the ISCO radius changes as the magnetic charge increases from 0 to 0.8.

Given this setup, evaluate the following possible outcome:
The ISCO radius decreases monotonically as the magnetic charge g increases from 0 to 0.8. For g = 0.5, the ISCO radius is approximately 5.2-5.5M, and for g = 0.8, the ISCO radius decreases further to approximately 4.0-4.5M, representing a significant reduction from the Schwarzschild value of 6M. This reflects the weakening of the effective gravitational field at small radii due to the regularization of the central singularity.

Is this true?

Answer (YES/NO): NO